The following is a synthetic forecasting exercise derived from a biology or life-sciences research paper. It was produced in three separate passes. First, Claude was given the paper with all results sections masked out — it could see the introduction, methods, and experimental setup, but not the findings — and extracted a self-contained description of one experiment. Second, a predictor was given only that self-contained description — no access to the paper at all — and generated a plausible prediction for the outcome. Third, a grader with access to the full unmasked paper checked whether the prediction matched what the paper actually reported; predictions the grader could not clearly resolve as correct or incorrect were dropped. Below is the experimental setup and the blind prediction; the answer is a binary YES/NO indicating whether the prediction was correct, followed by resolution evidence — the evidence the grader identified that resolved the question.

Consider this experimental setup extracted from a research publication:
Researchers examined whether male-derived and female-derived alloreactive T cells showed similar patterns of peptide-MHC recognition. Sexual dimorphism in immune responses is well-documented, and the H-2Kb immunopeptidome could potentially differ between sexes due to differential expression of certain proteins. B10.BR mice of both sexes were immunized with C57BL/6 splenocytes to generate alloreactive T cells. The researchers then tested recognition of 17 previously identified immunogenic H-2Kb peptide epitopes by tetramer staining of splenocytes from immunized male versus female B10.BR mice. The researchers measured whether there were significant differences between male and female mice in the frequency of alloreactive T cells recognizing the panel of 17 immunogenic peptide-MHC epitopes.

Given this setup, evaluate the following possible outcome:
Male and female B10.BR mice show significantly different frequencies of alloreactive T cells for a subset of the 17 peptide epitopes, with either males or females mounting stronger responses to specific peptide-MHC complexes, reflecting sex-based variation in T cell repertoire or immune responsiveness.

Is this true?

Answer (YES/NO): NO